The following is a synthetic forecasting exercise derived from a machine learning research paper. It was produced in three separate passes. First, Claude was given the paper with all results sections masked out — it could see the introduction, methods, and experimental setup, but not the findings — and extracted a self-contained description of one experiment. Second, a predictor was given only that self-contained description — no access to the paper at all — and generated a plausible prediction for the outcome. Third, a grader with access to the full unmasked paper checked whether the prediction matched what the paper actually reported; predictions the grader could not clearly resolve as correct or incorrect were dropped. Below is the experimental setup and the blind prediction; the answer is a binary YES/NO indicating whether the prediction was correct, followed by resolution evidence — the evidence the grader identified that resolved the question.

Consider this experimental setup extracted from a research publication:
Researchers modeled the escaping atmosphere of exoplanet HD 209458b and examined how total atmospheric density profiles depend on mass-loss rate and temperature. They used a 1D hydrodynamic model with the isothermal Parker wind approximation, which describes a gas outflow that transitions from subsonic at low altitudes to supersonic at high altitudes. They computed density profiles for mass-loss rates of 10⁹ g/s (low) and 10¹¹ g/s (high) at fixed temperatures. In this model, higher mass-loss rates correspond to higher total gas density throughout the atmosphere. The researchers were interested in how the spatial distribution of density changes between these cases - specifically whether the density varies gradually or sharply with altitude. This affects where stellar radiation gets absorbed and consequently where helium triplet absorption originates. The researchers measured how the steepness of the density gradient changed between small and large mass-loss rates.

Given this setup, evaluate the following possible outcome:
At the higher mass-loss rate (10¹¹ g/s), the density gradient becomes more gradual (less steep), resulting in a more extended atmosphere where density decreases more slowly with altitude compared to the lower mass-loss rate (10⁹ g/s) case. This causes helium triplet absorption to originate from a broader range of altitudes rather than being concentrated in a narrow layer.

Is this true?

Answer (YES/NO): YES